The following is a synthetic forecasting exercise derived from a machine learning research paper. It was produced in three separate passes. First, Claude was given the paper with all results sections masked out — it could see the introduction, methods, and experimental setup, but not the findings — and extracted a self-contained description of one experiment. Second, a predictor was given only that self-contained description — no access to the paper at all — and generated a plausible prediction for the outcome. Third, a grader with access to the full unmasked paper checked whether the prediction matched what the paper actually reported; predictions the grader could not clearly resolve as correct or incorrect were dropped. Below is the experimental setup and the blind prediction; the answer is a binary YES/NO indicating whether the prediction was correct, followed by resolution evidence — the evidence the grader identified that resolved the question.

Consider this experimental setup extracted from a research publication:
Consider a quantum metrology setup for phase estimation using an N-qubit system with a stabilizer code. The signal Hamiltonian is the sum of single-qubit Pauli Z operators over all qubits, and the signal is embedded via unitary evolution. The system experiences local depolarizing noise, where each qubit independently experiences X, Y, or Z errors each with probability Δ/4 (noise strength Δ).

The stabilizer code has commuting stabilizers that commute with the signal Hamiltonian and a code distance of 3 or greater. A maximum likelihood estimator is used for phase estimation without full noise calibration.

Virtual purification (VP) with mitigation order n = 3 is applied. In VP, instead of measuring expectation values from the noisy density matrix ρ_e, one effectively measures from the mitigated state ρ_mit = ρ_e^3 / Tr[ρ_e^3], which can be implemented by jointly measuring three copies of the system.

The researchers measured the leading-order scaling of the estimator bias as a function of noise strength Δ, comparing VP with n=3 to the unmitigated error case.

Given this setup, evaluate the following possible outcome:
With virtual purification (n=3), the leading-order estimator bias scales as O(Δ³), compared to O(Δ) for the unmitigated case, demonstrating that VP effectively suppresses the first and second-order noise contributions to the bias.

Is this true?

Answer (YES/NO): YES